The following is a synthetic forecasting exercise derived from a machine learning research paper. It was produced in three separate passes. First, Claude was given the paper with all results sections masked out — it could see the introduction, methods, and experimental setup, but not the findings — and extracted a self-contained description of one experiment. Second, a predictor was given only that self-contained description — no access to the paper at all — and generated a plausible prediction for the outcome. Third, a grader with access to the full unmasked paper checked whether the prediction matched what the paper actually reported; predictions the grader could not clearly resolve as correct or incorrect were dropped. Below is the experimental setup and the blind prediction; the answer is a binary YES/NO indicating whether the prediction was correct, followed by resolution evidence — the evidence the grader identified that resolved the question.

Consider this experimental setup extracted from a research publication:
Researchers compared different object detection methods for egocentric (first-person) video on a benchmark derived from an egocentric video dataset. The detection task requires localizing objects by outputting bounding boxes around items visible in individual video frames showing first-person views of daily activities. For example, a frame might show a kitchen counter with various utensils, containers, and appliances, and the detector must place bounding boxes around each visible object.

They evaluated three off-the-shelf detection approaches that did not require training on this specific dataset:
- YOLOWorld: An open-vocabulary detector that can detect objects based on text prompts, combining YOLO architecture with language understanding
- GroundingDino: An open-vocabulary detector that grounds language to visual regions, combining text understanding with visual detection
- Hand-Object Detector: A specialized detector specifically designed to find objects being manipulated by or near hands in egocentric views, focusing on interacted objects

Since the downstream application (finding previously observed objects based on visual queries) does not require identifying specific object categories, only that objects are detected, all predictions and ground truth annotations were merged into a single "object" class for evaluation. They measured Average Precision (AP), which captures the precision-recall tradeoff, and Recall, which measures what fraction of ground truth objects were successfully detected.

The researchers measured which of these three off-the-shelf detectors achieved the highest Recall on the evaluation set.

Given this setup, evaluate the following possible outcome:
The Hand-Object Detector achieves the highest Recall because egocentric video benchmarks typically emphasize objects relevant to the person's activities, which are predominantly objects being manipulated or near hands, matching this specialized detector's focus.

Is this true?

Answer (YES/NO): NO